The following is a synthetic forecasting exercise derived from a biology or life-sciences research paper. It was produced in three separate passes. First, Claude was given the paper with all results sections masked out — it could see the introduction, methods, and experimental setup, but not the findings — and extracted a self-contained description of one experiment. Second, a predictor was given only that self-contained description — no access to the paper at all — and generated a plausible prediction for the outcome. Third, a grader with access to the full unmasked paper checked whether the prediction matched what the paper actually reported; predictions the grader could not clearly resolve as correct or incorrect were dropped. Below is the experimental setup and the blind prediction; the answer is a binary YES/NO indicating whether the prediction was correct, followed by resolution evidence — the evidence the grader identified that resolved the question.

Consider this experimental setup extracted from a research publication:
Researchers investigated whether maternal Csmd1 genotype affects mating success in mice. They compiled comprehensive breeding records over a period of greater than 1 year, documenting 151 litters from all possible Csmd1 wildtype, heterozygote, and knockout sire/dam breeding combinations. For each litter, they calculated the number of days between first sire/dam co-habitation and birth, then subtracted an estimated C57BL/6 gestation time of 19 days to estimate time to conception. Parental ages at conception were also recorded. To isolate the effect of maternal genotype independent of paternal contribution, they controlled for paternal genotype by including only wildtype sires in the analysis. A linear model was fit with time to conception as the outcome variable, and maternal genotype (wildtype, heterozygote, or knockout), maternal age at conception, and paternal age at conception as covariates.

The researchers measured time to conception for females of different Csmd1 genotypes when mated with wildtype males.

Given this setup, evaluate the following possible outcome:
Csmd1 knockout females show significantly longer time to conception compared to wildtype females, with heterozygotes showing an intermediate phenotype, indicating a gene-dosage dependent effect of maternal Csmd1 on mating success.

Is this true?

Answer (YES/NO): NO